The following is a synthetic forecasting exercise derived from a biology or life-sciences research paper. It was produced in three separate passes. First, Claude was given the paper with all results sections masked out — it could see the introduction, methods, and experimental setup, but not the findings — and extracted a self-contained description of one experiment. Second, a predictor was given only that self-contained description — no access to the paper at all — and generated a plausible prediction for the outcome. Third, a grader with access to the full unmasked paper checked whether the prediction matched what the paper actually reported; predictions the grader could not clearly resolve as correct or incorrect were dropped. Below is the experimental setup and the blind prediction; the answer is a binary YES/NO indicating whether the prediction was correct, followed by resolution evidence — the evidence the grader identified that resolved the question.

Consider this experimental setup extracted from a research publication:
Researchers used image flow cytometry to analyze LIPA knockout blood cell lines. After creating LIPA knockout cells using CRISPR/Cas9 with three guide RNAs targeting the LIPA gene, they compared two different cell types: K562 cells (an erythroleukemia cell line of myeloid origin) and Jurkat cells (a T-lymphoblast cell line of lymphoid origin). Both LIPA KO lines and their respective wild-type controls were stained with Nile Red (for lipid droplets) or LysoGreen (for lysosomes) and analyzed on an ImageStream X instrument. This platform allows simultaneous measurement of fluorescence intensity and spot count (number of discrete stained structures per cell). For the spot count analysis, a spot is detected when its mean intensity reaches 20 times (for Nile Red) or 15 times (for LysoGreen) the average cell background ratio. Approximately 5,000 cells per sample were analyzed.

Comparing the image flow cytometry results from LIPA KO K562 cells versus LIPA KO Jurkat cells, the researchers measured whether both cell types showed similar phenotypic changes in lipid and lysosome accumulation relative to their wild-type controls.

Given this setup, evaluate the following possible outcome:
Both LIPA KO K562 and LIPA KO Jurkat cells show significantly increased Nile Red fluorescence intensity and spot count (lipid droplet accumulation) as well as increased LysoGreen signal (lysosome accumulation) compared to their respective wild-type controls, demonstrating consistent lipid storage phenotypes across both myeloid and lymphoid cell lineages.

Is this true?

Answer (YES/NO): NO